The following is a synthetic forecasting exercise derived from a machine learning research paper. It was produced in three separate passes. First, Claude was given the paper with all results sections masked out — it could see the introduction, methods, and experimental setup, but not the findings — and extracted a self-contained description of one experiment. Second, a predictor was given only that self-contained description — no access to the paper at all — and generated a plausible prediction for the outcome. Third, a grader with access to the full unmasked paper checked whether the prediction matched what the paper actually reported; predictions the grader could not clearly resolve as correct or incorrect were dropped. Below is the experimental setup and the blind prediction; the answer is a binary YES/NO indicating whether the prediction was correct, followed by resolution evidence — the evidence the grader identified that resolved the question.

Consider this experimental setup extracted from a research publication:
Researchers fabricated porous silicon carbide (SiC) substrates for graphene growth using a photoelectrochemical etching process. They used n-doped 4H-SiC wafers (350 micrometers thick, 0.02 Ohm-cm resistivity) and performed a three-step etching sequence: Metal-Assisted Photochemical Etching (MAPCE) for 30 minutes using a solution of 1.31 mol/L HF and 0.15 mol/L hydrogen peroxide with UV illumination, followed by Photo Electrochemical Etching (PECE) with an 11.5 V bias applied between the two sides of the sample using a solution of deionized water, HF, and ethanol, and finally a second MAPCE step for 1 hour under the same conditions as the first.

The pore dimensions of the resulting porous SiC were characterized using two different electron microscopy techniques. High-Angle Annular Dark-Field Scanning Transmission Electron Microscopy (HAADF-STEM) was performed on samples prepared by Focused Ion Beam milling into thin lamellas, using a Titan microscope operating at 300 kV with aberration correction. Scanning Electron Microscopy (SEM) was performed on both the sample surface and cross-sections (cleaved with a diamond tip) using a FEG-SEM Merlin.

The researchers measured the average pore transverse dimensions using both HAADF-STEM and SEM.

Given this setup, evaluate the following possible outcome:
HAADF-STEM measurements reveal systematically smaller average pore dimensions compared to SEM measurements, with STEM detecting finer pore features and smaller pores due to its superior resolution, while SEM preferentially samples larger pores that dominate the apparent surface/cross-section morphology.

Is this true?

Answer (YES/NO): NO